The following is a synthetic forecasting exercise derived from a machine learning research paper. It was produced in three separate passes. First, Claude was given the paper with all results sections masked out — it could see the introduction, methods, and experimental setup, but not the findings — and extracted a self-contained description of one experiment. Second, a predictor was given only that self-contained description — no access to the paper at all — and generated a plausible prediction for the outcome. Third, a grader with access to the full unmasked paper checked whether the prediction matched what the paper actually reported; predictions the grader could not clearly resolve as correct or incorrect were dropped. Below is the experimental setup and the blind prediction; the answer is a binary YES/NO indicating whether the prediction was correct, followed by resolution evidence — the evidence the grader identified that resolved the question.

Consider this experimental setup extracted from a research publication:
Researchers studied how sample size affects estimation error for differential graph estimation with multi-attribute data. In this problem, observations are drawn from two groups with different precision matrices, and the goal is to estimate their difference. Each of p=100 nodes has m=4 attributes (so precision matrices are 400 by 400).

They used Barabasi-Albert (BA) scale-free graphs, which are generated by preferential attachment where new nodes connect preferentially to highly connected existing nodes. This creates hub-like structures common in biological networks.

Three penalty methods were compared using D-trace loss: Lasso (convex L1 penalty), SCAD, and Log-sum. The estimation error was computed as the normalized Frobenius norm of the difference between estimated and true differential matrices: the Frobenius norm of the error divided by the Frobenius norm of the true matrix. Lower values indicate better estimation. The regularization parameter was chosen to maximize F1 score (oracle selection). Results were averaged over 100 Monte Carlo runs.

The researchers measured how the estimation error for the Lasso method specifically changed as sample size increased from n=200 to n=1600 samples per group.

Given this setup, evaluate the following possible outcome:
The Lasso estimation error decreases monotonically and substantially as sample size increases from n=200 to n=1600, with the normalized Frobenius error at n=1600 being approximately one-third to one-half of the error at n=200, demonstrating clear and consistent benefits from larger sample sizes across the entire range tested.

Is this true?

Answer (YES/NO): NO